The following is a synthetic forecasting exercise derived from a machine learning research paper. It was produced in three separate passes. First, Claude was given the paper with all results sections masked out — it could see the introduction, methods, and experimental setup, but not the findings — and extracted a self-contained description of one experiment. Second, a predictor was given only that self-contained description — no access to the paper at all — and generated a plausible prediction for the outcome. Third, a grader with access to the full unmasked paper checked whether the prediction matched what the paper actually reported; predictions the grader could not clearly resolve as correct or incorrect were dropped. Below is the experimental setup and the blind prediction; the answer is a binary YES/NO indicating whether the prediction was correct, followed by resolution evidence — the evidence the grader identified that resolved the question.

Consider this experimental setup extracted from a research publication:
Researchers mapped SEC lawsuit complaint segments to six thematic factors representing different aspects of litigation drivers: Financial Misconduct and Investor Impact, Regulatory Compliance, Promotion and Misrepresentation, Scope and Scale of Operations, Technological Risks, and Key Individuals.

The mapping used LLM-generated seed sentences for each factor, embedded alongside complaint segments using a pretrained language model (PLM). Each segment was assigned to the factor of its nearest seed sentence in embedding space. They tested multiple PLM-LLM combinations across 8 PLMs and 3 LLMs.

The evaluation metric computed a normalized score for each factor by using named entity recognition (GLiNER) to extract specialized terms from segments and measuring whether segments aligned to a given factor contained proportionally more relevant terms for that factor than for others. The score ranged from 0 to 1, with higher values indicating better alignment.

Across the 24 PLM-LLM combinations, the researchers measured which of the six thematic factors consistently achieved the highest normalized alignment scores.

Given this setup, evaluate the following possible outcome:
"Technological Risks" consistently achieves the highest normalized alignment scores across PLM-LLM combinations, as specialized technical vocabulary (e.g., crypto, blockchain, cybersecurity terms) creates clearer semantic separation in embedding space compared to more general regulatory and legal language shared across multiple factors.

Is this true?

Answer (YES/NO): NO